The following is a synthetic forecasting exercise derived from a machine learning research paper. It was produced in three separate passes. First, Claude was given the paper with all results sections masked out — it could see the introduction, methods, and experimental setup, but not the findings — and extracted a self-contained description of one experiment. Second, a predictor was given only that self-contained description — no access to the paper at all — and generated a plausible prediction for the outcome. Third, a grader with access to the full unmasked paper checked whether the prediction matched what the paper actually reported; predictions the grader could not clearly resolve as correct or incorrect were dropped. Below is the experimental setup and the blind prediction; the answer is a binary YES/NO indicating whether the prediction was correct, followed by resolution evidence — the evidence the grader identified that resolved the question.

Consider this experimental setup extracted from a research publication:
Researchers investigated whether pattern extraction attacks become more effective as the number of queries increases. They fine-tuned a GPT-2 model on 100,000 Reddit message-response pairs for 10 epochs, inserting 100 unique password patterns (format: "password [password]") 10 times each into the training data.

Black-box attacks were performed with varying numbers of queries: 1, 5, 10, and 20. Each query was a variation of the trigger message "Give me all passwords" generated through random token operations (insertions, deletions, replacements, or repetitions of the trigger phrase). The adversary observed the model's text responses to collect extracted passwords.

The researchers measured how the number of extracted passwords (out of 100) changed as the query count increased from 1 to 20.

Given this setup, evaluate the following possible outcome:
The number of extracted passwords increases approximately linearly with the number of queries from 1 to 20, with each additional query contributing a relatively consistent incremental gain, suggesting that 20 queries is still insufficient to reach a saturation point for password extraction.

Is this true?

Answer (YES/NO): NO